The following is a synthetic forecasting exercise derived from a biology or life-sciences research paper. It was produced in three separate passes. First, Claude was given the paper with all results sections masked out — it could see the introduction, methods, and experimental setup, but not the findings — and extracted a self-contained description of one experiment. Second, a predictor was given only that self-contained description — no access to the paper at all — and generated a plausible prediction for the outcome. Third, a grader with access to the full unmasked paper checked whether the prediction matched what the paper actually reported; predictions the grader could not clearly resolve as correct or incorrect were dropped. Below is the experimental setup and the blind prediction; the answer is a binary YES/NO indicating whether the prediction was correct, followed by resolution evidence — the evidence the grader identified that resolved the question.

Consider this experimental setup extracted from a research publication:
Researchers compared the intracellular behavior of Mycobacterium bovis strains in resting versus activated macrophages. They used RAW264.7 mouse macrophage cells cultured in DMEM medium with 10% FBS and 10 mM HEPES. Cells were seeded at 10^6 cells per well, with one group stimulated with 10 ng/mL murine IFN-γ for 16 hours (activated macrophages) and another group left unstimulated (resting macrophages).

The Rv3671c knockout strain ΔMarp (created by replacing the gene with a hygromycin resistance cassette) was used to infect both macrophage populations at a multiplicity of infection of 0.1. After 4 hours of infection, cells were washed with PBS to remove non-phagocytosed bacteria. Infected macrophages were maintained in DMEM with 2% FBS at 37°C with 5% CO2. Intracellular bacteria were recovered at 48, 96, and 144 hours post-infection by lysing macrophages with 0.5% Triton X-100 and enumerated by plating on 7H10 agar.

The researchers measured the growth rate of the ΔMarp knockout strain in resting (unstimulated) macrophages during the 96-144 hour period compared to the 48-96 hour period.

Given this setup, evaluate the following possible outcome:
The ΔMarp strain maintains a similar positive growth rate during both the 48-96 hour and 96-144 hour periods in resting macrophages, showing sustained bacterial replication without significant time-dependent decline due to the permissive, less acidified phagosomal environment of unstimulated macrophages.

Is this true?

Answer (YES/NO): NO